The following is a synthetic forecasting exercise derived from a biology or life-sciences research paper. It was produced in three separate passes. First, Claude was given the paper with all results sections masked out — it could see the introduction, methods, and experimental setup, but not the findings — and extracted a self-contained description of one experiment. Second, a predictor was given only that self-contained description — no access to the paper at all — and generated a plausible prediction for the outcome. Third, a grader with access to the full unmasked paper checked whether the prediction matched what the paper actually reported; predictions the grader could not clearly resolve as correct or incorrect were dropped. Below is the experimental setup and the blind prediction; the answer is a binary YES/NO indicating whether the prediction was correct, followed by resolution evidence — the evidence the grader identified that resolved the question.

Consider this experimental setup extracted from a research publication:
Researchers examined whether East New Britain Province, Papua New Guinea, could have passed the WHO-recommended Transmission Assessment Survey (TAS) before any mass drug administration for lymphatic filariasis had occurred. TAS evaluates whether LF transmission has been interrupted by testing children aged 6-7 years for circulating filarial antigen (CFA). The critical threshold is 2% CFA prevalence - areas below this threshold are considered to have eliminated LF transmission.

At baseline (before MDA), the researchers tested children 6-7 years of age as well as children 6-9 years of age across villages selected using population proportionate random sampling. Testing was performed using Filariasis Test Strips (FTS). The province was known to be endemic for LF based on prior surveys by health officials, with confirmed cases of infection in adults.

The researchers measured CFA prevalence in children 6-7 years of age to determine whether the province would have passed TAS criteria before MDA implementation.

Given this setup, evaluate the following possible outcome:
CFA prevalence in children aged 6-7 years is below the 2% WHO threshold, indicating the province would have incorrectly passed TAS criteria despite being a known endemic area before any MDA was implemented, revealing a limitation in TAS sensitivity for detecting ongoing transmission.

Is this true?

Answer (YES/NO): YES